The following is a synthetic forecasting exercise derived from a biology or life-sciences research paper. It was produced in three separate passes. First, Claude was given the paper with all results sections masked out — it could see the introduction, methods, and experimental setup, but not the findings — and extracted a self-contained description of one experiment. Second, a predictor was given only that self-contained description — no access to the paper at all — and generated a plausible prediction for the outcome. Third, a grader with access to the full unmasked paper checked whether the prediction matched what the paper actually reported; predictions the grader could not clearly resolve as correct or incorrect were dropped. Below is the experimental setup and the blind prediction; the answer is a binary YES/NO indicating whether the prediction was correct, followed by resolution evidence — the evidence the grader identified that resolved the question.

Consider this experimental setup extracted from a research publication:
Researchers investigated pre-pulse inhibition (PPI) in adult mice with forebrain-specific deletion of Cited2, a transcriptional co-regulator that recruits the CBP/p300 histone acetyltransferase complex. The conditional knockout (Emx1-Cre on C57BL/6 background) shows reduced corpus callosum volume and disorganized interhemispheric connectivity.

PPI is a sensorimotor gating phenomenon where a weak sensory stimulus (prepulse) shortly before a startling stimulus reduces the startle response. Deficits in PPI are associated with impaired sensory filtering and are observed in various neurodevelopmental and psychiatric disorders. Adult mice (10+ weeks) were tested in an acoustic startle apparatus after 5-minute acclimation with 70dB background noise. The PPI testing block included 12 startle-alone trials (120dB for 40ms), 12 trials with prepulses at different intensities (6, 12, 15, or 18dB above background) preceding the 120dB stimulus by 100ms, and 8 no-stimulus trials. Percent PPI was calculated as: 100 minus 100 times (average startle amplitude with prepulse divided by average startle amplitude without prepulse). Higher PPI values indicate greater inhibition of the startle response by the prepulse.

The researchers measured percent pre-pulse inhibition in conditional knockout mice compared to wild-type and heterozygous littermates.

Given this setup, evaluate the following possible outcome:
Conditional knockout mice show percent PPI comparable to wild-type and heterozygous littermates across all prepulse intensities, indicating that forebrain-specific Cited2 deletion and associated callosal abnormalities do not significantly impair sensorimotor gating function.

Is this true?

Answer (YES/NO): YES